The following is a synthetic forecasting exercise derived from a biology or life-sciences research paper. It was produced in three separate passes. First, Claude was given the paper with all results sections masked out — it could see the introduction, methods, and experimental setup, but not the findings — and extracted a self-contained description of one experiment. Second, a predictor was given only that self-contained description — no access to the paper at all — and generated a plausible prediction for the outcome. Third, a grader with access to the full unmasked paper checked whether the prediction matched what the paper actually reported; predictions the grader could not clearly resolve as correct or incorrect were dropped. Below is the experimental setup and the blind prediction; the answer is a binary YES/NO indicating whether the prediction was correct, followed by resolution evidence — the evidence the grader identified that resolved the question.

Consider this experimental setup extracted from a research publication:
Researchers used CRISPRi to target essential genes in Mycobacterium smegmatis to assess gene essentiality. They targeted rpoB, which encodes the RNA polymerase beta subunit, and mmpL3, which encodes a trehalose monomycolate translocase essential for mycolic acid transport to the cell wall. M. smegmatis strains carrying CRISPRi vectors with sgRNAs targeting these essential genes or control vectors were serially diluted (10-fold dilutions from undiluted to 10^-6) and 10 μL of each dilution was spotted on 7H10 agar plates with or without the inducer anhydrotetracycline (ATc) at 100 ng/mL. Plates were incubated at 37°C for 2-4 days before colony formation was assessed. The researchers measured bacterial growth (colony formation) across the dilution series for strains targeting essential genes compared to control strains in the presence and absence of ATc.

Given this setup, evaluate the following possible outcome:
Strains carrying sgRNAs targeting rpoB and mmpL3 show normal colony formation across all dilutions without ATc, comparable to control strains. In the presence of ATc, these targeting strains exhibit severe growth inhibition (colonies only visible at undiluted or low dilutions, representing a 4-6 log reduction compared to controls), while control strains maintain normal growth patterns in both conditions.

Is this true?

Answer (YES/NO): YES